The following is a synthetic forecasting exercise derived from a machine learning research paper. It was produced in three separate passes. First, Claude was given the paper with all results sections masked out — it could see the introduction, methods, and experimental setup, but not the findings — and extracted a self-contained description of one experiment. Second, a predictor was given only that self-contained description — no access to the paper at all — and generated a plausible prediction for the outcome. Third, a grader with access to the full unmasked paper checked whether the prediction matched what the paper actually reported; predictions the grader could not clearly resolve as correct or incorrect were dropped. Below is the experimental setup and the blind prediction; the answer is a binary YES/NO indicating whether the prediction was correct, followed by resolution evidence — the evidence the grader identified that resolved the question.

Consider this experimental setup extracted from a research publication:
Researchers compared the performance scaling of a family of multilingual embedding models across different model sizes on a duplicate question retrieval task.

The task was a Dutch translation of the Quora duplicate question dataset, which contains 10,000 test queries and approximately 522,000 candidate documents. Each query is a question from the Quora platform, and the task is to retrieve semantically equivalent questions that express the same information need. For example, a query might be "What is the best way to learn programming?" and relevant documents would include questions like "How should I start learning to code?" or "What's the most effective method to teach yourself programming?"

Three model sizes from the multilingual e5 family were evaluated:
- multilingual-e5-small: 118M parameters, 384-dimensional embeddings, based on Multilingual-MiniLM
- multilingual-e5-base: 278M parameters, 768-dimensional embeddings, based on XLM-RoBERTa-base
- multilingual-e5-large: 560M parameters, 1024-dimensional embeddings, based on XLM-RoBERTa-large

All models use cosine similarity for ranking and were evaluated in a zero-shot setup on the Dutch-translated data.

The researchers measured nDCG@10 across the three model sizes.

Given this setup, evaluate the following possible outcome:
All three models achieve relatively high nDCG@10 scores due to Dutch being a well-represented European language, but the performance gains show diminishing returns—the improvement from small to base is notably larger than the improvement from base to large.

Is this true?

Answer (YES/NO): NO